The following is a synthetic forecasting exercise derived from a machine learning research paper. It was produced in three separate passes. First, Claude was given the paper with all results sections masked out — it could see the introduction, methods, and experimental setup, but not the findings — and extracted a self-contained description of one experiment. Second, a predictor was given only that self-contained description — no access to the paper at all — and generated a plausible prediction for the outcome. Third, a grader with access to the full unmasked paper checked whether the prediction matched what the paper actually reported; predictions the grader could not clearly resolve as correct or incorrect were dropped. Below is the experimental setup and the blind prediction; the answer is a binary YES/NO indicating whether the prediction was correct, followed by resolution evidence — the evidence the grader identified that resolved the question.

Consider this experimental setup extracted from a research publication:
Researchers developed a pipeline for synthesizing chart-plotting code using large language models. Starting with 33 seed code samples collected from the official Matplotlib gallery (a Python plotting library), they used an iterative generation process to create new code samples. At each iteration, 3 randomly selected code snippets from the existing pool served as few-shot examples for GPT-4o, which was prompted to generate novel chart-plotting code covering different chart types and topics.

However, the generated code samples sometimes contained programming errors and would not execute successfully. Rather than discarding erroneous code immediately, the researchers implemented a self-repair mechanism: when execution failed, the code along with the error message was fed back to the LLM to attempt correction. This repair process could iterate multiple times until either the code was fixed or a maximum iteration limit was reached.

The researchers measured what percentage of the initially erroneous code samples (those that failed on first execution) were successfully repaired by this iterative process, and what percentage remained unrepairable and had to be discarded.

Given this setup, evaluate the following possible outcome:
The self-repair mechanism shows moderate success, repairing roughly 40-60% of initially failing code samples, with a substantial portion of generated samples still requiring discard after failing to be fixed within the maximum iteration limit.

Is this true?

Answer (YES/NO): NO